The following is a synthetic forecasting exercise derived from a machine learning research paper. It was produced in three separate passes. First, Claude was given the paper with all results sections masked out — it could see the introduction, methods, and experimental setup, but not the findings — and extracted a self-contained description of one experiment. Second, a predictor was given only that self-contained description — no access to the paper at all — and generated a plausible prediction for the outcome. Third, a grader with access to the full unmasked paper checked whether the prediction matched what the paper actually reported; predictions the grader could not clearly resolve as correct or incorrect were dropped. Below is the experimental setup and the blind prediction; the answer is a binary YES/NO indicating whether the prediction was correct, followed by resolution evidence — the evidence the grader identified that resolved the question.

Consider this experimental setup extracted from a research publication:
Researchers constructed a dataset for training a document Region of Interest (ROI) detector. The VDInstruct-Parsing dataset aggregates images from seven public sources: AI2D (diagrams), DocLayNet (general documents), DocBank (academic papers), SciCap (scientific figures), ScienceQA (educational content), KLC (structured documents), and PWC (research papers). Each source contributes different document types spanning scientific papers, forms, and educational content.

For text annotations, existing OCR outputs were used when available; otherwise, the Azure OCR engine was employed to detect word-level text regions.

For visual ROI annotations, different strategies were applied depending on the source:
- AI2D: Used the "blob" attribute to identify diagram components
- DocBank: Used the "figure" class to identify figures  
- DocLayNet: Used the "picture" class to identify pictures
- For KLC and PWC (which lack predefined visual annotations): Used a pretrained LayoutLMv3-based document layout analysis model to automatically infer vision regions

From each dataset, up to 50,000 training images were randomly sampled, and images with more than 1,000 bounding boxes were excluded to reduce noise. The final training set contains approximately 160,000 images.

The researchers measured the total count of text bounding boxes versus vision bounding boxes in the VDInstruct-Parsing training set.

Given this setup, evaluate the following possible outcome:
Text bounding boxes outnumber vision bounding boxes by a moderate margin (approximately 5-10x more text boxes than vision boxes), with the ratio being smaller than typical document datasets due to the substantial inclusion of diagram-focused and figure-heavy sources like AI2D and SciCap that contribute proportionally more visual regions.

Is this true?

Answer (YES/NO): NO